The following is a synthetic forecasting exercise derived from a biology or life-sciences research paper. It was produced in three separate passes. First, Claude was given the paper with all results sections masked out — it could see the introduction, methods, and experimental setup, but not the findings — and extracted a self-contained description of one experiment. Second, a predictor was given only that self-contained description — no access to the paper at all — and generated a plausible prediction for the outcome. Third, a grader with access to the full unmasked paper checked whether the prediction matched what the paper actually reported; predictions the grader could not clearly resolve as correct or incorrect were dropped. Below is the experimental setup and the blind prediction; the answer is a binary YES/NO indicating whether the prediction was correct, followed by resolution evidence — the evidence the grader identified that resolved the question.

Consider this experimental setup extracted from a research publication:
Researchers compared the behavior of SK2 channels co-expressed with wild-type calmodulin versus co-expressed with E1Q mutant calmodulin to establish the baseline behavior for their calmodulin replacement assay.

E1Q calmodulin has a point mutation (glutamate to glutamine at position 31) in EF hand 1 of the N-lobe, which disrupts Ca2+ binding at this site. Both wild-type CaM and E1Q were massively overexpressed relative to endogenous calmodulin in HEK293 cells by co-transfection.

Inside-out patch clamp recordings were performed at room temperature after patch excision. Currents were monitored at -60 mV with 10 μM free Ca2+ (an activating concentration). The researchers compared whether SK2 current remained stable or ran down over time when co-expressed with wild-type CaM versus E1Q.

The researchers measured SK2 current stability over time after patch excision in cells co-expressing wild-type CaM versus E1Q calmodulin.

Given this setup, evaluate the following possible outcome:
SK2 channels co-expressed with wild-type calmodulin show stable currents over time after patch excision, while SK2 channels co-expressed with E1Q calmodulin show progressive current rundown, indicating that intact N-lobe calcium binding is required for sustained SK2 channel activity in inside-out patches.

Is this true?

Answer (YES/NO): YES